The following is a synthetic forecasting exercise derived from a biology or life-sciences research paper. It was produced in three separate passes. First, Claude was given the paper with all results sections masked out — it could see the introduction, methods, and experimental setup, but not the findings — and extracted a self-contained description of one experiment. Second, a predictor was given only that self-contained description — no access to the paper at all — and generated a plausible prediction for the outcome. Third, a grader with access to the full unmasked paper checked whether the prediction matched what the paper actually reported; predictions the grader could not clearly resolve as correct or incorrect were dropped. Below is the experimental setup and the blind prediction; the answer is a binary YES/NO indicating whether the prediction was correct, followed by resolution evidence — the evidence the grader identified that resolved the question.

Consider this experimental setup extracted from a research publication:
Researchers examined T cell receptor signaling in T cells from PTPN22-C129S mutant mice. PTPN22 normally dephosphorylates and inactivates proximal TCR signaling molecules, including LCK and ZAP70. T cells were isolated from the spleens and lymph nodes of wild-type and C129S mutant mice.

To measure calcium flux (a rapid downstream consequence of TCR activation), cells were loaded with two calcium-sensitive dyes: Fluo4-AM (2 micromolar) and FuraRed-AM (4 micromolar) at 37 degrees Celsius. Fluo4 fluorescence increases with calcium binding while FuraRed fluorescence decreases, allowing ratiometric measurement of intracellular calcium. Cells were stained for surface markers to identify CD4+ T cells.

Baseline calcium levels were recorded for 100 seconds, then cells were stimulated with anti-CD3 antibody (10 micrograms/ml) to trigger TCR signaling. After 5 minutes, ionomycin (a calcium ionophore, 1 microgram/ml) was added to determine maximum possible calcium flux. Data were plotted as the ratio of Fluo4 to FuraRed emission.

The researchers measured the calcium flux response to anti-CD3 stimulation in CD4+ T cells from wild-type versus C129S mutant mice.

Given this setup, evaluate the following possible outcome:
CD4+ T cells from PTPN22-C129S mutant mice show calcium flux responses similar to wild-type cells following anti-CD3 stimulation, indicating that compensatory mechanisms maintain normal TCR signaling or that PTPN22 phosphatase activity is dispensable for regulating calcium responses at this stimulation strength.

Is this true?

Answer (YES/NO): NO